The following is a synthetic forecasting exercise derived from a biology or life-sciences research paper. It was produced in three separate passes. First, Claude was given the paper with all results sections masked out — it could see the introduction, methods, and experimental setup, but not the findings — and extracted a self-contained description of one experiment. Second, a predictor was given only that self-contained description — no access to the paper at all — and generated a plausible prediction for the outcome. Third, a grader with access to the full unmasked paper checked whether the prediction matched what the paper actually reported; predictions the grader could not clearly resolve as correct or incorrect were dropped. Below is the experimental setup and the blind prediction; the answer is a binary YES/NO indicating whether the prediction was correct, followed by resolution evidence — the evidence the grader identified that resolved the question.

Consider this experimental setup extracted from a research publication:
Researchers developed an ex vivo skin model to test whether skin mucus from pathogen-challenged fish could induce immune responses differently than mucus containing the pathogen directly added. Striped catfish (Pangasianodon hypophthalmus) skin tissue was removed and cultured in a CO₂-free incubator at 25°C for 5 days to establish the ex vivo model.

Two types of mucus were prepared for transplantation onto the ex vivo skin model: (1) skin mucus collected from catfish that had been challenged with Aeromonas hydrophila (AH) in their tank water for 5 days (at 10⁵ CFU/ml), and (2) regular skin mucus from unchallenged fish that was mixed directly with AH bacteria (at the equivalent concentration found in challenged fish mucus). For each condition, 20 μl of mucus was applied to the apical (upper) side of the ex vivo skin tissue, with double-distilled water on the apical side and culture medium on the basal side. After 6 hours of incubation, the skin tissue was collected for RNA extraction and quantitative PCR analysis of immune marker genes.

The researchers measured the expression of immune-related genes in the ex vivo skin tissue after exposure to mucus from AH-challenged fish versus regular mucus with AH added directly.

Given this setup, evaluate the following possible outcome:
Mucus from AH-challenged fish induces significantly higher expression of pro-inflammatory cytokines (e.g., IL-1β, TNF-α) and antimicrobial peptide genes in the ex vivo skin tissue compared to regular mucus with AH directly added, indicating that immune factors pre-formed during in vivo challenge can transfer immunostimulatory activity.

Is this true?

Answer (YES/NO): NO